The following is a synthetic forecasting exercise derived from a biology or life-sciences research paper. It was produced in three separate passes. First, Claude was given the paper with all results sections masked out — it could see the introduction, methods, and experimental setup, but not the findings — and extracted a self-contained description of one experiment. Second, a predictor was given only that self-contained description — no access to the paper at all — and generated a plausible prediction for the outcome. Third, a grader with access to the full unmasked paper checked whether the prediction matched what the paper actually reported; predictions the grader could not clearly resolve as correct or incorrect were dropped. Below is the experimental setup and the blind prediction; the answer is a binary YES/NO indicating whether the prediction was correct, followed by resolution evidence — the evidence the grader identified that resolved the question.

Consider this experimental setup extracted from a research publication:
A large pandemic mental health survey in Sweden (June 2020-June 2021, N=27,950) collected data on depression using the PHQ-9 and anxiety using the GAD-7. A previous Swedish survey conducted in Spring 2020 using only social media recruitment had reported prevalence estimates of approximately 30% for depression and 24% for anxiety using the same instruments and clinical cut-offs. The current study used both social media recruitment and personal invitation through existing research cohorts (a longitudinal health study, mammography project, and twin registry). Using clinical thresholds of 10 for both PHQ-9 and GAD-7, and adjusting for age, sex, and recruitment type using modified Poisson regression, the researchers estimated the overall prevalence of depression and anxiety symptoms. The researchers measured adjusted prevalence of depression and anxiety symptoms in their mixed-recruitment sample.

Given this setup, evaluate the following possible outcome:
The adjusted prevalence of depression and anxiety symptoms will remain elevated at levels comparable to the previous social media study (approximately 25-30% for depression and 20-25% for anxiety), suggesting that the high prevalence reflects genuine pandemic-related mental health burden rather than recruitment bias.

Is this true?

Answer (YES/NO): NO